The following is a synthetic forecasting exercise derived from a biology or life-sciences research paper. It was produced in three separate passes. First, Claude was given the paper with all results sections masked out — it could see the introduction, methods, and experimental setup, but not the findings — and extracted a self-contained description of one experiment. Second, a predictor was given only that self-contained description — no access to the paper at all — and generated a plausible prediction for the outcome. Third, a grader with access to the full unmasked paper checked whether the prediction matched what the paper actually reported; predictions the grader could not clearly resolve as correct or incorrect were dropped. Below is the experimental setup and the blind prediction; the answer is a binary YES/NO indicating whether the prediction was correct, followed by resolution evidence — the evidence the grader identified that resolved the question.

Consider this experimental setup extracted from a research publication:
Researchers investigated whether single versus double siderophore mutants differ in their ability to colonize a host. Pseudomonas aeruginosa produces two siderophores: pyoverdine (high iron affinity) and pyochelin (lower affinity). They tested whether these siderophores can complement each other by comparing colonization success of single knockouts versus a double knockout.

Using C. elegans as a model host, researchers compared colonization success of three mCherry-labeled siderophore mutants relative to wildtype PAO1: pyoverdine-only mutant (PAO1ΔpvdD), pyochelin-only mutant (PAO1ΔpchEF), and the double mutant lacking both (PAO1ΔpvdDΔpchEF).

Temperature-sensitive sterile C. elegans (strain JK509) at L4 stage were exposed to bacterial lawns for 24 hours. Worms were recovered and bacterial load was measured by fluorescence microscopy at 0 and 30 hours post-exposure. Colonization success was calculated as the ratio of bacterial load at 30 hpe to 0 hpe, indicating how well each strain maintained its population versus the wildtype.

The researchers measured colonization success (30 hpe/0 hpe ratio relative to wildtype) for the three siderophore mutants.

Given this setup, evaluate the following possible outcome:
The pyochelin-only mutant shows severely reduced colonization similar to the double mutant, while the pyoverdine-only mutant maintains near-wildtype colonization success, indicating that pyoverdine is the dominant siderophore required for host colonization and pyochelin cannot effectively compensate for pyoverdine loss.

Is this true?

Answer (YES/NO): NO